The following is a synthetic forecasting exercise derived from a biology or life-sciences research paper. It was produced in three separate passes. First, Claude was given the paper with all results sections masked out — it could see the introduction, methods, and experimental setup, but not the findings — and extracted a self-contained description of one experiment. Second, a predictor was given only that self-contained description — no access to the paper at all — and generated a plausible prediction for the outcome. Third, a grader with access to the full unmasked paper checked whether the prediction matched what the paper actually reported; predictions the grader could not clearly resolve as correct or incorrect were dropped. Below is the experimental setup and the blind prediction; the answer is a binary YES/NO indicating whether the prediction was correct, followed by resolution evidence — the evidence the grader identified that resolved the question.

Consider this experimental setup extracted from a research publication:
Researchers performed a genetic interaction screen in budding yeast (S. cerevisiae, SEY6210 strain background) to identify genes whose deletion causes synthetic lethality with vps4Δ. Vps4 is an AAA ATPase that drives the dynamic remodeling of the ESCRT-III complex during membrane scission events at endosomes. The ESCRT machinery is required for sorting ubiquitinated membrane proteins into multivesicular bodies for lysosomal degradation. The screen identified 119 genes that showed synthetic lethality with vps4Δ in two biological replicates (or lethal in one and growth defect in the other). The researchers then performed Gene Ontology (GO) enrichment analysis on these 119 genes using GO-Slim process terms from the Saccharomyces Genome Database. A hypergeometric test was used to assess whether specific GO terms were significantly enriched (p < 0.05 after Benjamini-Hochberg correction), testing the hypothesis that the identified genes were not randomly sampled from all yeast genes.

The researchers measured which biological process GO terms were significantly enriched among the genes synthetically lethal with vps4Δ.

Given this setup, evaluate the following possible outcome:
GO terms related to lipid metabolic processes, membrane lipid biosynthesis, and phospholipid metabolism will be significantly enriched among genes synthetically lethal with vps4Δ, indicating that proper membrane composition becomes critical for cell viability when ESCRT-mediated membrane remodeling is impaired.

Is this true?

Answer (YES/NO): NO